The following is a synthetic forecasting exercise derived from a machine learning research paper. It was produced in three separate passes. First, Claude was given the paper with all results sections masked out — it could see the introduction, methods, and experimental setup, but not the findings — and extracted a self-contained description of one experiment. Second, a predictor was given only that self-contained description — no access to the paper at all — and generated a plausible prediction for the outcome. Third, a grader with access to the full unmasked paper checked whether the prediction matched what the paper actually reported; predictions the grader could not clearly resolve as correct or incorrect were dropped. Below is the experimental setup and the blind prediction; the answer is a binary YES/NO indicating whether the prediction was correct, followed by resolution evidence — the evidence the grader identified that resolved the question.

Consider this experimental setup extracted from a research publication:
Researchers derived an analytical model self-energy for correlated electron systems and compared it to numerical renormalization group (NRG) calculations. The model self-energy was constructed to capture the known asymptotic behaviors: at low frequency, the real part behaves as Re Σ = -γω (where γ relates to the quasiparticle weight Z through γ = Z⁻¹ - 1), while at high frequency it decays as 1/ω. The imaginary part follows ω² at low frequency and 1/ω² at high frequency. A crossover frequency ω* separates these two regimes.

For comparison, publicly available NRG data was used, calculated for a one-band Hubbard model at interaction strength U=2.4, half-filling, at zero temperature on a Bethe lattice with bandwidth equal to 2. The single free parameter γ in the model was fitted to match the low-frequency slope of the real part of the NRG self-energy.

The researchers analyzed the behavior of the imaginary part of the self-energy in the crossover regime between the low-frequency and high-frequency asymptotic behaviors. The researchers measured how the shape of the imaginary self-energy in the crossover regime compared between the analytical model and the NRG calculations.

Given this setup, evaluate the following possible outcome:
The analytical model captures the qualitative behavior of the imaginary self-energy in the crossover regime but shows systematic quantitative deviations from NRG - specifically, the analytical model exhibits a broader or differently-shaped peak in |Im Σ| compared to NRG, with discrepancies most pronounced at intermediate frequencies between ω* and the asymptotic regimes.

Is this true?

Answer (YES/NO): NO